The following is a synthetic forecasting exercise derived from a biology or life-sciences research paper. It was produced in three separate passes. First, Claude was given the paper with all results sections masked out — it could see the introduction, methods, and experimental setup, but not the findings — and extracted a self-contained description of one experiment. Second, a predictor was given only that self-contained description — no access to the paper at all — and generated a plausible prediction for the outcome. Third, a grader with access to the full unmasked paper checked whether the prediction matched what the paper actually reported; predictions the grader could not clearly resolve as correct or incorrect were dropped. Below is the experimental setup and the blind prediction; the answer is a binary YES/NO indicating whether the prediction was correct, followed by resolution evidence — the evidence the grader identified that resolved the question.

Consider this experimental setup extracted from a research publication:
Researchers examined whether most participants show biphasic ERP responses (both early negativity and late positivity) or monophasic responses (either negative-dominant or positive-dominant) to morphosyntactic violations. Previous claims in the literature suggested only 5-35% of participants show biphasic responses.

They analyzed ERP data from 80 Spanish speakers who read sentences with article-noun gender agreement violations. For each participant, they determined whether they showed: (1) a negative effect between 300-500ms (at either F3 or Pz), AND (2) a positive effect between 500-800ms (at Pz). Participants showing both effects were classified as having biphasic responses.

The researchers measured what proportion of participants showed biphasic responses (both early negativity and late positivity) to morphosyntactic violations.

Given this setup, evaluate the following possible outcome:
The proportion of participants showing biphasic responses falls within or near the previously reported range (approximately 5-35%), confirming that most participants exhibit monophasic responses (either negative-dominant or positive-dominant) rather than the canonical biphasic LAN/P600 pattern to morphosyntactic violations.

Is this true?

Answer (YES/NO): NO